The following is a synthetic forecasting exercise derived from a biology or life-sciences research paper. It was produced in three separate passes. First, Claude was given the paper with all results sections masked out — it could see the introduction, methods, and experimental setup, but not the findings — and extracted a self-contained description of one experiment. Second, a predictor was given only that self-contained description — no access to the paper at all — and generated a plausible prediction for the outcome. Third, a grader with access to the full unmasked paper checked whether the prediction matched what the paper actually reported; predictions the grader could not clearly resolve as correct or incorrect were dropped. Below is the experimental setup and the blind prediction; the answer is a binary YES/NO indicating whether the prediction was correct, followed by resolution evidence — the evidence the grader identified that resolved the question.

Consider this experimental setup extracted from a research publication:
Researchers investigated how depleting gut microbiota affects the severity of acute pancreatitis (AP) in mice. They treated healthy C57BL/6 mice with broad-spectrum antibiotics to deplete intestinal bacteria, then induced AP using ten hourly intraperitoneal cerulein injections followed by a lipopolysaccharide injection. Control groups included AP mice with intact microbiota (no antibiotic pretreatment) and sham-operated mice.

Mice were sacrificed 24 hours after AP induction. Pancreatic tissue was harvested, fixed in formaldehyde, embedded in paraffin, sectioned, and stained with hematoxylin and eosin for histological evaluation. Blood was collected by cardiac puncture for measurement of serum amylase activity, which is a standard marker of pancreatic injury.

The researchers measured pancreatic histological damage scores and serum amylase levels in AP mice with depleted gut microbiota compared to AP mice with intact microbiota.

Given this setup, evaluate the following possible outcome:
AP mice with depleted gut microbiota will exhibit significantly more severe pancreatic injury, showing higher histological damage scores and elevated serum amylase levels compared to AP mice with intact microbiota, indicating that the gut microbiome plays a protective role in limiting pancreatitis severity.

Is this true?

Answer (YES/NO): NO